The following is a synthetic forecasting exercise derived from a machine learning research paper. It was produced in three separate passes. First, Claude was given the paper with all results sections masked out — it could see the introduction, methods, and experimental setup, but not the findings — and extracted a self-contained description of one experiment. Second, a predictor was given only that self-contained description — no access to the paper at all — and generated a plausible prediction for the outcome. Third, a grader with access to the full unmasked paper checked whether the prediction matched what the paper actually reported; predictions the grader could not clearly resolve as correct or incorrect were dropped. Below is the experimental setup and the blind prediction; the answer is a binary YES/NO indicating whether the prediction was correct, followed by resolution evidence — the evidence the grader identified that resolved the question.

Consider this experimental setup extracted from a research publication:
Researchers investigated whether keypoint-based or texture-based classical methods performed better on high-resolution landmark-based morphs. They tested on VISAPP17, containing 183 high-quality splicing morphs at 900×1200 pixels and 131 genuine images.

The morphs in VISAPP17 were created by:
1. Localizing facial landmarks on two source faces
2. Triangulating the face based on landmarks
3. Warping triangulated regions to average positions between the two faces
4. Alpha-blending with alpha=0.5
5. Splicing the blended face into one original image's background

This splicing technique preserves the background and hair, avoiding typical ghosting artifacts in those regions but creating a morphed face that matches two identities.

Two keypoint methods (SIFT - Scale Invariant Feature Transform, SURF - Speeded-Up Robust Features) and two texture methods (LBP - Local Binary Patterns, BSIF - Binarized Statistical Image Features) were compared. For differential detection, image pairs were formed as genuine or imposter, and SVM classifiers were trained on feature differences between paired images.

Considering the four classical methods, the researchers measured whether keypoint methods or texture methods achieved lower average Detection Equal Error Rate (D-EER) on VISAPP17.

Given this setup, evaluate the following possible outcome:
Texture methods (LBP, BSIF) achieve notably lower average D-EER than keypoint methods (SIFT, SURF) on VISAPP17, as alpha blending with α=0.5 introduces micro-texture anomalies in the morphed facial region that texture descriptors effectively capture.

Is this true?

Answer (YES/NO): YES